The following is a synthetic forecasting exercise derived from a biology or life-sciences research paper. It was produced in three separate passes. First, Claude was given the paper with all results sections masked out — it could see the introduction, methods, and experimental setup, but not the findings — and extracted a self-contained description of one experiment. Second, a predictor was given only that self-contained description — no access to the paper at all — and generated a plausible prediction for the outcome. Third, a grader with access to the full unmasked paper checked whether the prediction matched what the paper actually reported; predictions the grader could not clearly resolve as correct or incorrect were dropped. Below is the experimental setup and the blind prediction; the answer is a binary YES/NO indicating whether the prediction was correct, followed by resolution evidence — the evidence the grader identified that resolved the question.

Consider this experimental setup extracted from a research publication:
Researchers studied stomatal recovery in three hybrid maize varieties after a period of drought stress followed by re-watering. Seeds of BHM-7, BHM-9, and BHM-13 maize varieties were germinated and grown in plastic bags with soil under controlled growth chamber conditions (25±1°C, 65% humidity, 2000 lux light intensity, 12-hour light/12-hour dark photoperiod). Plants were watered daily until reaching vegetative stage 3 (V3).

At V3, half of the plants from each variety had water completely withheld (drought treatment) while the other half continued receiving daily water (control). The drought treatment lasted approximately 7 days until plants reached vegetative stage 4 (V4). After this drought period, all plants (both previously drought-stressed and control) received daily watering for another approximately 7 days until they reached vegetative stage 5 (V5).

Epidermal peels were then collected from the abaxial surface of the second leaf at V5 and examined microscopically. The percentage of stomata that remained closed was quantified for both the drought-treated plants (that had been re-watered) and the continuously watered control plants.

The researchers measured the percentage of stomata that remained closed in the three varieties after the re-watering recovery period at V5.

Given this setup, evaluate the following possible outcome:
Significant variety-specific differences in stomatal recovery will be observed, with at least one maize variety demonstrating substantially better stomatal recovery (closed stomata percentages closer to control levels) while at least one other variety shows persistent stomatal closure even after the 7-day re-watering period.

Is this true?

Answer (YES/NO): YES